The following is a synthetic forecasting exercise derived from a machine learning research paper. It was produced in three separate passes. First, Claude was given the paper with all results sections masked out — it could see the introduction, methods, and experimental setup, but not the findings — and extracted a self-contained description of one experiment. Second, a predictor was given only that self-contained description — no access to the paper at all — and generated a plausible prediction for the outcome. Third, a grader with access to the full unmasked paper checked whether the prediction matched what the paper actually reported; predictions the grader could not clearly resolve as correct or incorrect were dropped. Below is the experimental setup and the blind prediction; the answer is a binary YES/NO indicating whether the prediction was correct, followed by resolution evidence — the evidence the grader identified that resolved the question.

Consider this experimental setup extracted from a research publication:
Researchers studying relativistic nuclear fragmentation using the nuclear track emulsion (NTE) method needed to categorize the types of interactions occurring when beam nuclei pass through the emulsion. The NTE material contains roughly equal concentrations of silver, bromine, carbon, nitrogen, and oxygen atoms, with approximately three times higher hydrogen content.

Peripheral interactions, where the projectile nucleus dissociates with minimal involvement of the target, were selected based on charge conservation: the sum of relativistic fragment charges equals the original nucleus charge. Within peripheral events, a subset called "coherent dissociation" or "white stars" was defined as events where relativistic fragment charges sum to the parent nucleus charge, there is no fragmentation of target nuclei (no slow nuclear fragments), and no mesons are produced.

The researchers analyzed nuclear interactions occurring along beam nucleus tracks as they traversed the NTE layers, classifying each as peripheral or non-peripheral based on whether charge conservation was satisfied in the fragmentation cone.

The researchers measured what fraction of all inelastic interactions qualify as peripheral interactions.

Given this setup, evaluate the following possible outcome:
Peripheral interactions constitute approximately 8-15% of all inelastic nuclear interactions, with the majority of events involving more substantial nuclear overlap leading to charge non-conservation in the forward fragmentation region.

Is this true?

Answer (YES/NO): NO